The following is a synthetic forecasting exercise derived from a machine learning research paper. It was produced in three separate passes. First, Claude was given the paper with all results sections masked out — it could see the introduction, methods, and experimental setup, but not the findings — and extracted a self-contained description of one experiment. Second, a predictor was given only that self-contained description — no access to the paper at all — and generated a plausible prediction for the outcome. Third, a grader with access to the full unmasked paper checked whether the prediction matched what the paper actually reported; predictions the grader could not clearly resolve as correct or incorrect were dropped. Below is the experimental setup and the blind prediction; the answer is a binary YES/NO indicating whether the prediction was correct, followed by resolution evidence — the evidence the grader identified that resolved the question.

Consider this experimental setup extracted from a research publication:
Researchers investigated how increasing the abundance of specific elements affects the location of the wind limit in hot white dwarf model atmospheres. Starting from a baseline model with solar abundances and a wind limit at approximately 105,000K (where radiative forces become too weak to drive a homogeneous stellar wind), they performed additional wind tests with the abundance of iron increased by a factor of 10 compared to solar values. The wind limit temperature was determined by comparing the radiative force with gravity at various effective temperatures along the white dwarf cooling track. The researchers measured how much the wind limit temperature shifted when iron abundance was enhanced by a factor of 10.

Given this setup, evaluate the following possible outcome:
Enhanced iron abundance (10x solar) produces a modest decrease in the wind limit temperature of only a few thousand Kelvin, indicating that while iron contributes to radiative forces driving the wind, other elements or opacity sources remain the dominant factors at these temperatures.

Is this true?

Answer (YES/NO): YES